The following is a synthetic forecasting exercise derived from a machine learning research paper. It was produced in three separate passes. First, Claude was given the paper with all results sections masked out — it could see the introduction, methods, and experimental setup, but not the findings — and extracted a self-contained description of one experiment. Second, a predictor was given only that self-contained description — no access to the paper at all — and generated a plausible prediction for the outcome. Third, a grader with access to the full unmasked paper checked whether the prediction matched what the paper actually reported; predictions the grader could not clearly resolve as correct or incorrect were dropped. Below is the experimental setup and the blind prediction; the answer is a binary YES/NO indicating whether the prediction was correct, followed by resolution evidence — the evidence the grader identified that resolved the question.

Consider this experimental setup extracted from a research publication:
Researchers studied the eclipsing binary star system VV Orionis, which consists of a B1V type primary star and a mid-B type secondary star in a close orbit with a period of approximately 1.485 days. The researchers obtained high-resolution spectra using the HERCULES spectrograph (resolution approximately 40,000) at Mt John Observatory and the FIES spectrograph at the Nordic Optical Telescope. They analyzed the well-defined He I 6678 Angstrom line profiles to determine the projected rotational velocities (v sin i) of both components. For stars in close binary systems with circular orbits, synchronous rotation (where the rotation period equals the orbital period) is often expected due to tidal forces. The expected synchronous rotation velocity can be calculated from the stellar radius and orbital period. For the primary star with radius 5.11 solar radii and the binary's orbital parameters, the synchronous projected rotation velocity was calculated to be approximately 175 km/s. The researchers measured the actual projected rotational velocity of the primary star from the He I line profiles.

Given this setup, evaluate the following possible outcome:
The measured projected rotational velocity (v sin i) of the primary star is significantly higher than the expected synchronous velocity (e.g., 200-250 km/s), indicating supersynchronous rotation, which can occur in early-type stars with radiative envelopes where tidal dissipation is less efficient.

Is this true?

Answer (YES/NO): NO